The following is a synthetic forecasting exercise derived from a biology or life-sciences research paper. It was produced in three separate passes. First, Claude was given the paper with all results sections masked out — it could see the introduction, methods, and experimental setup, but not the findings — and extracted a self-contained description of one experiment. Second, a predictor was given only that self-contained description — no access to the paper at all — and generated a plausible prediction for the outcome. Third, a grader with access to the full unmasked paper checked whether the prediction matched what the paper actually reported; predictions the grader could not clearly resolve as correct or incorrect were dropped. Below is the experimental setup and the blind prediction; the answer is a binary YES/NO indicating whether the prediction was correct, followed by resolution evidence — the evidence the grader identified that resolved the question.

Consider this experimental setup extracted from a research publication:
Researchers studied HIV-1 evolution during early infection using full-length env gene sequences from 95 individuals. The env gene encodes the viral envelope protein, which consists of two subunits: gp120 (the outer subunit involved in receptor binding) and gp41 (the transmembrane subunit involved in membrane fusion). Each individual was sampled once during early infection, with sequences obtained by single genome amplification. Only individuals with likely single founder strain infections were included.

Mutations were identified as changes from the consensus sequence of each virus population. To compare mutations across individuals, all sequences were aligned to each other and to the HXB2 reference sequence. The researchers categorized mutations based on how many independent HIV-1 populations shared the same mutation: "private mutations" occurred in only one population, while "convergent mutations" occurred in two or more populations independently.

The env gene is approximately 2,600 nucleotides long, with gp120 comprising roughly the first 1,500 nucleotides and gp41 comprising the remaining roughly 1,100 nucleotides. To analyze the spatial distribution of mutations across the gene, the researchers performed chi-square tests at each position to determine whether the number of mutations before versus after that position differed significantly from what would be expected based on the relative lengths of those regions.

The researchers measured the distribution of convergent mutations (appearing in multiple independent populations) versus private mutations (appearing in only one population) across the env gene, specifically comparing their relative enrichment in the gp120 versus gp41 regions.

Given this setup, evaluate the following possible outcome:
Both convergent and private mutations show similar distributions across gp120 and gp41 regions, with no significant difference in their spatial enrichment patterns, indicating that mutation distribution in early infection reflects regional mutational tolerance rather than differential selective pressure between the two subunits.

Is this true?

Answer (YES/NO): NO